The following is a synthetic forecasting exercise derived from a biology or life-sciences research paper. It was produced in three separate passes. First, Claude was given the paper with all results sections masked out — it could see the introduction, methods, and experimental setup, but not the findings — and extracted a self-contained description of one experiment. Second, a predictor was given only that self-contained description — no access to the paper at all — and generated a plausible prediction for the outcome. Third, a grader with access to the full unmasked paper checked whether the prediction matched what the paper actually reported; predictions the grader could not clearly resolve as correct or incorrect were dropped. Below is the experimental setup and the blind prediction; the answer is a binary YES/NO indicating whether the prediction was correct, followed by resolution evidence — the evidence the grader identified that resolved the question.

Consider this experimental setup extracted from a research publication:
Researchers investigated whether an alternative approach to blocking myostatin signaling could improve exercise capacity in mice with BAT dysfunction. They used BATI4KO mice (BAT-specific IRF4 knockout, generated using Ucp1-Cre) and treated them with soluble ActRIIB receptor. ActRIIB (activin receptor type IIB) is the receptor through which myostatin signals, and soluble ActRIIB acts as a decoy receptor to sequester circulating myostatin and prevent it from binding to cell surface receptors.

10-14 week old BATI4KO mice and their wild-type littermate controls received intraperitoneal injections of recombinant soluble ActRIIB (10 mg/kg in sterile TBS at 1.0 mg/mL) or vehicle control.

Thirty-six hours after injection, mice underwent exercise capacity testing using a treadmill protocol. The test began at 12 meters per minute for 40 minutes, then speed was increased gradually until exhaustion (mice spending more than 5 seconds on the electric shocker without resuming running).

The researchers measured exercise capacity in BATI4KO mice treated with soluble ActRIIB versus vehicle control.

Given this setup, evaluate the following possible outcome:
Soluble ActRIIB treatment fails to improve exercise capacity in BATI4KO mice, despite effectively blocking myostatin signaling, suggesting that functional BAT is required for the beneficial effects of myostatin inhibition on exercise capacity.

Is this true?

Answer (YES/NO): NO